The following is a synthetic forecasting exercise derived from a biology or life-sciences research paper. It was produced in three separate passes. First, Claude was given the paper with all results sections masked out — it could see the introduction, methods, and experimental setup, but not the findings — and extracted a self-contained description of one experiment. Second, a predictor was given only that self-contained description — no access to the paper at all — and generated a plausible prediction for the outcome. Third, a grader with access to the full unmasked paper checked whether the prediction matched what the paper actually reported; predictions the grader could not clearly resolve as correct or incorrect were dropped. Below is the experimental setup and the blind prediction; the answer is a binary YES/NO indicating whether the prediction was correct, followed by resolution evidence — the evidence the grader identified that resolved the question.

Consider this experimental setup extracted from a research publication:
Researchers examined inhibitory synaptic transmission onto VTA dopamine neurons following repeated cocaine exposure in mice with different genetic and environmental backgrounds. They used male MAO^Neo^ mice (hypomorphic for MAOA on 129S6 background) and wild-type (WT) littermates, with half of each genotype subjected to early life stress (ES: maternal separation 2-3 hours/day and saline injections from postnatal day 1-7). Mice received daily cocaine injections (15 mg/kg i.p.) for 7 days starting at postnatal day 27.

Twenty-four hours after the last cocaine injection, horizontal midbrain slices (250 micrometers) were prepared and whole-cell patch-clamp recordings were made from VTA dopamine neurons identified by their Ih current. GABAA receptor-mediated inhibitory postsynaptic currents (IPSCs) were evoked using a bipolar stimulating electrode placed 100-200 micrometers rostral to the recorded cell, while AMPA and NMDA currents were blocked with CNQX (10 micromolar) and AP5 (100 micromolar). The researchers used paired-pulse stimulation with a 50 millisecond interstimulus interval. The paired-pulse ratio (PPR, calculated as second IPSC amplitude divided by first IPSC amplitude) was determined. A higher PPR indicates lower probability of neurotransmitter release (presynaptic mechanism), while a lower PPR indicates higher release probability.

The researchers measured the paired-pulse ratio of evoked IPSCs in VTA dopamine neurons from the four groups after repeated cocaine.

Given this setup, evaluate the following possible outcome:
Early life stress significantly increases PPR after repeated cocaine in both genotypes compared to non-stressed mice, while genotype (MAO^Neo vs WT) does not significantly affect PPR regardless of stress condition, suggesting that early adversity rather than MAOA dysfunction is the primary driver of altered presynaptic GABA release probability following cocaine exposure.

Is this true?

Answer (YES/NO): NO